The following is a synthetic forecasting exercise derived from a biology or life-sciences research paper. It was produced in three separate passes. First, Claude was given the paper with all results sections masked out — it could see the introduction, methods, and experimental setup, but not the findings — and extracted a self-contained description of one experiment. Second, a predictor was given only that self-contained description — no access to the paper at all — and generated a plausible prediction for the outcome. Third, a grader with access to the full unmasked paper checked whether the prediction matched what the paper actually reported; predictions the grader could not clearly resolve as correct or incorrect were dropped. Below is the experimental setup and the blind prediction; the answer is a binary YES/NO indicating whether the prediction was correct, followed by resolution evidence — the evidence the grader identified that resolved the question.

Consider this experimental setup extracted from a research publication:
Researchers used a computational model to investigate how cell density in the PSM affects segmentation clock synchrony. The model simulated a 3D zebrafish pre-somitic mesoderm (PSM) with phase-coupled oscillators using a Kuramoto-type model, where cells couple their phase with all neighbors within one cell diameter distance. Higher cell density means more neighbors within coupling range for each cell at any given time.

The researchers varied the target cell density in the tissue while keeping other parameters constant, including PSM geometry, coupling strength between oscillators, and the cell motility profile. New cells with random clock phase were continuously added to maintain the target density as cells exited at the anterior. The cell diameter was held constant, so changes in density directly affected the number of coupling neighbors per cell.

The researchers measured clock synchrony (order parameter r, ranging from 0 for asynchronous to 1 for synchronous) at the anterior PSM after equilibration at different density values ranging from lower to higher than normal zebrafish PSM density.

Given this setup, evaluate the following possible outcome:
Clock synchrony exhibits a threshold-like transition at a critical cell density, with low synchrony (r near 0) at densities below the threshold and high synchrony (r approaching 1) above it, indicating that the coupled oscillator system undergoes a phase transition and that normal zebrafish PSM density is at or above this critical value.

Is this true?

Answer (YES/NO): NO